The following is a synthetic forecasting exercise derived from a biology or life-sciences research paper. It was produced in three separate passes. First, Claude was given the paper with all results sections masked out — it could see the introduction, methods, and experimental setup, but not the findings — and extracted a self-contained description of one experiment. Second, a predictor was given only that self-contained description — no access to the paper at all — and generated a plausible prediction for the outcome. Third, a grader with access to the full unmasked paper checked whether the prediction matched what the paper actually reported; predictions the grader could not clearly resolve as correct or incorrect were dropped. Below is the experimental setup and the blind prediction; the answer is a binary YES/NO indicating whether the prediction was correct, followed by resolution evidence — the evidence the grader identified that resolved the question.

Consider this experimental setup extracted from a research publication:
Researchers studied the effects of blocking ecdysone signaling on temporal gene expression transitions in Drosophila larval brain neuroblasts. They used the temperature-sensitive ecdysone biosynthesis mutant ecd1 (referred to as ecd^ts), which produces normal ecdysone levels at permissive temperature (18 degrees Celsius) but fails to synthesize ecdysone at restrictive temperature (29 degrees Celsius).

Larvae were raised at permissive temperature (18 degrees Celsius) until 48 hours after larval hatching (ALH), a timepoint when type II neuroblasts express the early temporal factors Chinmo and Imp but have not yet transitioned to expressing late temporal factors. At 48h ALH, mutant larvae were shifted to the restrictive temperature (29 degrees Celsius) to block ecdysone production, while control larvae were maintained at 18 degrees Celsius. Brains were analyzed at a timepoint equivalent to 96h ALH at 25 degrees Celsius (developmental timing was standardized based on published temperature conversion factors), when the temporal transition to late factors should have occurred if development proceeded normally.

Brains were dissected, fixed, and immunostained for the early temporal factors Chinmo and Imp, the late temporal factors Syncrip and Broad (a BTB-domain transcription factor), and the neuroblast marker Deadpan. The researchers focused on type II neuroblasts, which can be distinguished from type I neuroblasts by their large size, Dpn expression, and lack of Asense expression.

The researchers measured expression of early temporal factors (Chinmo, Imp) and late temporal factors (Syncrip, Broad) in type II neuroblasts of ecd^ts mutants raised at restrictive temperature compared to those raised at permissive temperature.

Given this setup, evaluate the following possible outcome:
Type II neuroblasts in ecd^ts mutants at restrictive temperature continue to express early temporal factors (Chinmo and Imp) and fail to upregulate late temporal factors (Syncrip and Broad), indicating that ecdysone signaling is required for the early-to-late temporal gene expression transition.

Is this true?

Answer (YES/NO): YES